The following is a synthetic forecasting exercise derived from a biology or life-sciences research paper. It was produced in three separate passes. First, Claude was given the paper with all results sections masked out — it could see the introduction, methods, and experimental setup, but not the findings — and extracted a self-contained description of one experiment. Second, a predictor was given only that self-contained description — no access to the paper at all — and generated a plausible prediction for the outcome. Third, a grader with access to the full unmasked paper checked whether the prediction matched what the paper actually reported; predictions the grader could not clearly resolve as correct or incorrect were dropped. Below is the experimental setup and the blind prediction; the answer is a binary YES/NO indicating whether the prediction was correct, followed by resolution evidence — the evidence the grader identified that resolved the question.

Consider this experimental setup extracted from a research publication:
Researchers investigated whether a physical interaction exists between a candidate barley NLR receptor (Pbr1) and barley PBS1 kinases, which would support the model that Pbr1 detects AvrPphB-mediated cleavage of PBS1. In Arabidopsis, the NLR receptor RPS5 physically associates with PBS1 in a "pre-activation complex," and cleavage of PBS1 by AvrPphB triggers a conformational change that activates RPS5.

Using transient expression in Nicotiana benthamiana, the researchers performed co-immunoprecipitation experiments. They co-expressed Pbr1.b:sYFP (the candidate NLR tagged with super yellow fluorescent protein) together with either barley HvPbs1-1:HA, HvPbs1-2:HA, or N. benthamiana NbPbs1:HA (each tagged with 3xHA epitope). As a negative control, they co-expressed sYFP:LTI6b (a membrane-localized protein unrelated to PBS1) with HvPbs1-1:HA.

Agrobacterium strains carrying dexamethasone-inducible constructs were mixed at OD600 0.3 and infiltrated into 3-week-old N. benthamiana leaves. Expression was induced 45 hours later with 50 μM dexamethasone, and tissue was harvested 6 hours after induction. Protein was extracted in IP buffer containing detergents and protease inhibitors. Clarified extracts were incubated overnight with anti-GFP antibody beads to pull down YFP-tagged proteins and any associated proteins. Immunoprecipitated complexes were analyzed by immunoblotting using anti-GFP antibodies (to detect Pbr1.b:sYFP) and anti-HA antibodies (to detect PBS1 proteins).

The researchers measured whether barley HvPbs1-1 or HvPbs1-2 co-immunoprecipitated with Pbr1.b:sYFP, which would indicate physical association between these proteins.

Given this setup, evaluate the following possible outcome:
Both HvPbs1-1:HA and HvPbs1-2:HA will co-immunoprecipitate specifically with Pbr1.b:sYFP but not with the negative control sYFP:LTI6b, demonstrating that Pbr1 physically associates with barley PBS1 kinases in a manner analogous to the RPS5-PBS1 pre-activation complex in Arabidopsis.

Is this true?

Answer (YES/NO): YES